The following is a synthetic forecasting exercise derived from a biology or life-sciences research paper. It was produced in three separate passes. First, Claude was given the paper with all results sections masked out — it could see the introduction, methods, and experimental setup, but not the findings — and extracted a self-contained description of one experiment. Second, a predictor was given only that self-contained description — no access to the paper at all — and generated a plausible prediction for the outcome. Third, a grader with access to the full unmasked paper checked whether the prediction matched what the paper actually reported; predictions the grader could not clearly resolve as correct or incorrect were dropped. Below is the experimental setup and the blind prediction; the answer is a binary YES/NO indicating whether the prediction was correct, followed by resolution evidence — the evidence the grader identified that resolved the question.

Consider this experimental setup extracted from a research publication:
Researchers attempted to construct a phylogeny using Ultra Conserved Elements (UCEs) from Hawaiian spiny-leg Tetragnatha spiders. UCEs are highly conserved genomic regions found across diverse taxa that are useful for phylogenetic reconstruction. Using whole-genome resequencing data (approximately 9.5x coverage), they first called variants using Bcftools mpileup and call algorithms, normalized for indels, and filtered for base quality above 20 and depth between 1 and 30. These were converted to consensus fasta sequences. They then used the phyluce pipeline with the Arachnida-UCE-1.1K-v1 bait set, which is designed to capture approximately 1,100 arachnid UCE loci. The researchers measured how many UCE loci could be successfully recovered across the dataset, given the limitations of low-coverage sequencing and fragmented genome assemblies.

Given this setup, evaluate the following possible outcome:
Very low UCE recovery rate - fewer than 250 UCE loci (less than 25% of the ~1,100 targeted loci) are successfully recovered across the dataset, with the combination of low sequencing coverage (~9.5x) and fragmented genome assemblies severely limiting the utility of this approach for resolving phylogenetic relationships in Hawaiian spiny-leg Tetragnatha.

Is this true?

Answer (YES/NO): YES